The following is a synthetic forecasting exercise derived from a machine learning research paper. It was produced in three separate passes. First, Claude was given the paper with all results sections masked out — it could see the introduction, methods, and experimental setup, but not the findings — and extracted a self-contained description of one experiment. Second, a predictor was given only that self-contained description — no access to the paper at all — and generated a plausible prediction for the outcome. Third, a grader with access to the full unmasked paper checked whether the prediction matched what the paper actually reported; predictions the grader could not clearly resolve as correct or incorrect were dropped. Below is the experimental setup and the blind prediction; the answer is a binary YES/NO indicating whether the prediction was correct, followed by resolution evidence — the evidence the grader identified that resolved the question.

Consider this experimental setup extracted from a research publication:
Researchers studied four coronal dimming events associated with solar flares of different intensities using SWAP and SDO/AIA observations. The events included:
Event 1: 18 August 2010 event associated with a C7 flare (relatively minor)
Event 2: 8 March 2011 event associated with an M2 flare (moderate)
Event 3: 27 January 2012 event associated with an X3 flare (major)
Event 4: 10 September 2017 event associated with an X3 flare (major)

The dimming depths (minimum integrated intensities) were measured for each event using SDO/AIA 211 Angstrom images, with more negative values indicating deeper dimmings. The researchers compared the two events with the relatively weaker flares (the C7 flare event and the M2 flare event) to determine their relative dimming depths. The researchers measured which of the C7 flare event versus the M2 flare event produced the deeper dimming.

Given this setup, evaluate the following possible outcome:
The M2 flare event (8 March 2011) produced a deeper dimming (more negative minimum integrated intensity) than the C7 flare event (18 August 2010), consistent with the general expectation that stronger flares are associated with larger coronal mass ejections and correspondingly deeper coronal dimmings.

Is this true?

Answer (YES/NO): NO